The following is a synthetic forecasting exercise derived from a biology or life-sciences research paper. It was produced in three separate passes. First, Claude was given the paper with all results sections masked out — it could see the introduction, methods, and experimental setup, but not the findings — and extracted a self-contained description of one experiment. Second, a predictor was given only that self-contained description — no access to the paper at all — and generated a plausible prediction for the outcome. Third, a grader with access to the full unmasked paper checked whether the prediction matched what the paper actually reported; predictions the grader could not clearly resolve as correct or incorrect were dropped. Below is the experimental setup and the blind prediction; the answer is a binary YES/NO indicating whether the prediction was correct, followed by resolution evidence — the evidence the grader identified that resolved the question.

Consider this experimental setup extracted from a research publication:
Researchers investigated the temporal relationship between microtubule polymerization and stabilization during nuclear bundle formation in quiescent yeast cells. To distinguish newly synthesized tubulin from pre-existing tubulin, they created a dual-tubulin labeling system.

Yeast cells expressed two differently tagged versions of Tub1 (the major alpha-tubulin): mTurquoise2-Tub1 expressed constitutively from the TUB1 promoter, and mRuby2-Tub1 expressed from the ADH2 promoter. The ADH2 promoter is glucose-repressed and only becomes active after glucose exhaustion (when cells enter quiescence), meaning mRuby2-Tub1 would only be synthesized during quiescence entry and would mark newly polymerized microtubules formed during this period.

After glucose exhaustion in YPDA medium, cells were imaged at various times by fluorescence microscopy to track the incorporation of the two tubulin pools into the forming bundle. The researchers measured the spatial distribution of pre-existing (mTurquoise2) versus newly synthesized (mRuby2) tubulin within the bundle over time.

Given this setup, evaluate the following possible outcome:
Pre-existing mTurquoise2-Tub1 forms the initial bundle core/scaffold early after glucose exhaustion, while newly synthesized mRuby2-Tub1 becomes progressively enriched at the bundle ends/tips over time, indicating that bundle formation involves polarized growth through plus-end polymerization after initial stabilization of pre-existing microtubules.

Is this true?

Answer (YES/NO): NO